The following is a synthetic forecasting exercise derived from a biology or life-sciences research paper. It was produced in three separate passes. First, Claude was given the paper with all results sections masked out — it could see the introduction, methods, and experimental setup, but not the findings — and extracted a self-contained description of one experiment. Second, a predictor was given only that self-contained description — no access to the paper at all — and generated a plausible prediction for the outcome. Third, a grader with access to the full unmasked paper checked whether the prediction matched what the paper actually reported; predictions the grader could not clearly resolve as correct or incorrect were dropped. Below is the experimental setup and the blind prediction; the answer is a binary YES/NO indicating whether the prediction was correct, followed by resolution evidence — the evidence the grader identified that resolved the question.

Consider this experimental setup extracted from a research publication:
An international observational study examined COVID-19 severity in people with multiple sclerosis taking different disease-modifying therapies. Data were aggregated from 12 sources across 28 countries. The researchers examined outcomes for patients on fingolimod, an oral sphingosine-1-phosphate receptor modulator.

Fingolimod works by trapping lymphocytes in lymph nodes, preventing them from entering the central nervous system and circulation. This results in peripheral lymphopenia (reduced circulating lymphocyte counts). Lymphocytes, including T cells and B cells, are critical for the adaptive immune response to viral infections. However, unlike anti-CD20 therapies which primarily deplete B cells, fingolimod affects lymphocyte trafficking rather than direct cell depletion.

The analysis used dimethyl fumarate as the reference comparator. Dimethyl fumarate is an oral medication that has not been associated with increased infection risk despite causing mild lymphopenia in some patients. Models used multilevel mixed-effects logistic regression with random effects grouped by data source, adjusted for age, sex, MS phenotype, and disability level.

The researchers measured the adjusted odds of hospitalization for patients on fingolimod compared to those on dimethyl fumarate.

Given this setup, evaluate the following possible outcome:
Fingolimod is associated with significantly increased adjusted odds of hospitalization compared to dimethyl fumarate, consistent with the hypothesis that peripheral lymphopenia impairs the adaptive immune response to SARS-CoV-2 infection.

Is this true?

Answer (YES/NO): NO